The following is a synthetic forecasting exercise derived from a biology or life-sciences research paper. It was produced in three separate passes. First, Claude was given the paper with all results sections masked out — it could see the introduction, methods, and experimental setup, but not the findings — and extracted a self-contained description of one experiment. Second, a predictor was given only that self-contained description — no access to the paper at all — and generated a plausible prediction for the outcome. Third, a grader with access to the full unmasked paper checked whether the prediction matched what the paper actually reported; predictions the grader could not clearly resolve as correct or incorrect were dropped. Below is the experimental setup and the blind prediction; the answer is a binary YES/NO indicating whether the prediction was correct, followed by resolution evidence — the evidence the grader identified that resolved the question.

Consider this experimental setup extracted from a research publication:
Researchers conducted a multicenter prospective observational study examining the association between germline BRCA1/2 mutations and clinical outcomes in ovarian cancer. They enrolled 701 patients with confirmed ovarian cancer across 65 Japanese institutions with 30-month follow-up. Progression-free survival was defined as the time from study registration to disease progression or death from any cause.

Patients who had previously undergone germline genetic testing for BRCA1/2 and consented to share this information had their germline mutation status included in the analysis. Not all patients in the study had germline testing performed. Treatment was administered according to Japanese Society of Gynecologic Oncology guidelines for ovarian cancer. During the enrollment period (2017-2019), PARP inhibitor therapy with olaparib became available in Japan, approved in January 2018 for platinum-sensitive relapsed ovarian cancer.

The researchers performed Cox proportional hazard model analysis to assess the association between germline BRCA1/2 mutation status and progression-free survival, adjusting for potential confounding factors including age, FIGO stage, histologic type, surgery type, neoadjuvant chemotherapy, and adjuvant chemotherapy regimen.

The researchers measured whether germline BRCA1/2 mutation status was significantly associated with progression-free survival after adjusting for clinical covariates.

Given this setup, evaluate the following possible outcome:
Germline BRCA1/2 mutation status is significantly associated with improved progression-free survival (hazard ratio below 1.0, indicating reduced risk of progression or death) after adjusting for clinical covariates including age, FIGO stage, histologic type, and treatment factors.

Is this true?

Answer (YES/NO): NO